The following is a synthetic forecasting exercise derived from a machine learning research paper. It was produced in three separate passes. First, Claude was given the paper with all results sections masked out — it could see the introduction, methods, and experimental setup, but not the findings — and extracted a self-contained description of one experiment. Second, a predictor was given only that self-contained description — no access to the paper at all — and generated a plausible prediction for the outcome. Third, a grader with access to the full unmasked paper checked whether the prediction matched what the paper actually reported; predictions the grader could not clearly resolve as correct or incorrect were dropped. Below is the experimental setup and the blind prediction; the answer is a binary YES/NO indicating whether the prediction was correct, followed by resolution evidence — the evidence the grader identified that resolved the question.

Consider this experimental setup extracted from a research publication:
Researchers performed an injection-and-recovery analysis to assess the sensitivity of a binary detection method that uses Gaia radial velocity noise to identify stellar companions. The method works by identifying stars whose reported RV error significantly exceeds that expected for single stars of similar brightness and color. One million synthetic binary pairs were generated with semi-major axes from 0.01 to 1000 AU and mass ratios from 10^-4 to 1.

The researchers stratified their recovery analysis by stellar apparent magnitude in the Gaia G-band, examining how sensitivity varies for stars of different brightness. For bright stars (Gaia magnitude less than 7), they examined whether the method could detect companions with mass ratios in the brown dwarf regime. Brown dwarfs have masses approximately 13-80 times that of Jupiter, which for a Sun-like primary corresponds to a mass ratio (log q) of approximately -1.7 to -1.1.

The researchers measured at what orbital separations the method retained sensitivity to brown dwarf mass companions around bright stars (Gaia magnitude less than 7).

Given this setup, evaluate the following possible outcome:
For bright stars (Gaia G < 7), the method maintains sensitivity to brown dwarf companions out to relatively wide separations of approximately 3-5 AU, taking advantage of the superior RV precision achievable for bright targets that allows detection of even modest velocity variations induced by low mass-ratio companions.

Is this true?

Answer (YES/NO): YES